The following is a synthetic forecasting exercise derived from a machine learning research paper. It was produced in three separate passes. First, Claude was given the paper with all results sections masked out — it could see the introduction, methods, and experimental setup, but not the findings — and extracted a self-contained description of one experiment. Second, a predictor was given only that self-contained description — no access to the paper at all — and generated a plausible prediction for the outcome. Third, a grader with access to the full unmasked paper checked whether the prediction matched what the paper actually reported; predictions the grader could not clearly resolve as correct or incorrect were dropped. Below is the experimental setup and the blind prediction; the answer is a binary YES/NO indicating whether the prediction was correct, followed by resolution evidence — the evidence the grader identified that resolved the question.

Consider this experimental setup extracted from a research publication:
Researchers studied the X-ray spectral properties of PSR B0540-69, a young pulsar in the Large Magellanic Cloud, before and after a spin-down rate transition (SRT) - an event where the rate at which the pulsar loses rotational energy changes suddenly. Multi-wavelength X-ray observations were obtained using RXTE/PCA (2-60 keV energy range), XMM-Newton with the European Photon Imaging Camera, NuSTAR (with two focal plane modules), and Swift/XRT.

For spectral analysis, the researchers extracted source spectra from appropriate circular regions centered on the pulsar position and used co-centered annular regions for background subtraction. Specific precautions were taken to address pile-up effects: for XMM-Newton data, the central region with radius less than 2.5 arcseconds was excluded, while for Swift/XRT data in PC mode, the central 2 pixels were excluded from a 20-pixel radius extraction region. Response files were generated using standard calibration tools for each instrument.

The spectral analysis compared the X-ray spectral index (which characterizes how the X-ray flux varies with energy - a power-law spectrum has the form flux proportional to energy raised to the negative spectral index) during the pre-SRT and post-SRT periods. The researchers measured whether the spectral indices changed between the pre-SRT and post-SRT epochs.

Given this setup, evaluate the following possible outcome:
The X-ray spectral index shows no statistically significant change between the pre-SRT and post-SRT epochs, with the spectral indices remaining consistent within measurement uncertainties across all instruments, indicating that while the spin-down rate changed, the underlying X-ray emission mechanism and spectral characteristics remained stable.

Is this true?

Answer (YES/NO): YES